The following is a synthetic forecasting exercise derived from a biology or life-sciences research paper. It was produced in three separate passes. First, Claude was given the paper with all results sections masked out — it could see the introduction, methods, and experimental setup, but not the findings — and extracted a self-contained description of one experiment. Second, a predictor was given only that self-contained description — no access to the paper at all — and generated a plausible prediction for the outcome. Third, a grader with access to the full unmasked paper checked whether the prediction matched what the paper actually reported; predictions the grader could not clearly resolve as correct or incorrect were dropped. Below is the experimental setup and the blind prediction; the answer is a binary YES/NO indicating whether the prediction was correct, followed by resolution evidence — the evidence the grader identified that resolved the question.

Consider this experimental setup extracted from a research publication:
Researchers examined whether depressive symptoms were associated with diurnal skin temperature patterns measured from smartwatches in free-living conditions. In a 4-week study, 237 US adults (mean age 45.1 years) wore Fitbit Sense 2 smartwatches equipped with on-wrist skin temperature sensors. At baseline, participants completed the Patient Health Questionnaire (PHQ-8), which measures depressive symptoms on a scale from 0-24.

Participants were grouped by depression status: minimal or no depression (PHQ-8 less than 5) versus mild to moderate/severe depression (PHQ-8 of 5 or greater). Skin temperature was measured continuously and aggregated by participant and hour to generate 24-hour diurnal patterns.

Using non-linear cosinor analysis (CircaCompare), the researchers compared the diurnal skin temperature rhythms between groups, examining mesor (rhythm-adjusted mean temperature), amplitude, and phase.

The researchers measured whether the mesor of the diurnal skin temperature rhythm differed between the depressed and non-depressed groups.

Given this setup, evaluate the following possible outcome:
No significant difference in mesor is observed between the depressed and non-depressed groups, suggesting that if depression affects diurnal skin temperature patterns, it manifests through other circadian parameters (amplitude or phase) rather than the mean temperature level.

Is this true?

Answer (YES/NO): NO